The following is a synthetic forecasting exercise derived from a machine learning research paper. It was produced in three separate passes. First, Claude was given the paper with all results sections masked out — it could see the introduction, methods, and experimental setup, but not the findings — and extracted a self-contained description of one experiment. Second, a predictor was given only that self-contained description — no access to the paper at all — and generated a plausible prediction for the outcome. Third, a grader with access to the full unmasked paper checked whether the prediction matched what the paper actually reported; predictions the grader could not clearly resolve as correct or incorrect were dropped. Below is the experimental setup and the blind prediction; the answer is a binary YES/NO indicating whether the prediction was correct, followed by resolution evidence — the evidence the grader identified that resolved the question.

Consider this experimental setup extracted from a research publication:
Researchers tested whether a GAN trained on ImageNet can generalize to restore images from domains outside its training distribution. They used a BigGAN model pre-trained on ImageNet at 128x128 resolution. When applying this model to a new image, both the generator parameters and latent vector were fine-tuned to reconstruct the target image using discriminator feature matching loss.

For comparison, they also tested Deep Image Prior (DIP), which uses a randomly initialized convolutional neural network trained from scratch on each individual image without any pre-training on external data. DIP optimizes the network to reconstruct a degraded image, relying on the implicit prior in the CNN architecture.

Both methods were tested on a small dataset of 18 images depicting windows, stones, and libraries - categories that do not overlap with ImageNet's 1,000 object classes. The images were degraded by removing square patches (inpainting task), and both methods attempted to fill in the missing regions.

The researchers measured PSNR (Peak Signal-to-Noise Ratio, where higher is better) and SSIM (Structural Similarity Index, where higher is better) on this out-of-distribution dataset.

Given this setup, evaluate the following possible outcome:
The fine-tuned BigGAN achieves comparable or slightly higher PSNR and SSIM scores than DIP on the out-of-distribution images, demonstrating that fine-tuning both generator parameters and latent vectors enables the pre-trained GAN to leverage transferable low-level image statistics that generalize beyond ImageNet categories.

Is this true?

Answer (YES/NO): NO